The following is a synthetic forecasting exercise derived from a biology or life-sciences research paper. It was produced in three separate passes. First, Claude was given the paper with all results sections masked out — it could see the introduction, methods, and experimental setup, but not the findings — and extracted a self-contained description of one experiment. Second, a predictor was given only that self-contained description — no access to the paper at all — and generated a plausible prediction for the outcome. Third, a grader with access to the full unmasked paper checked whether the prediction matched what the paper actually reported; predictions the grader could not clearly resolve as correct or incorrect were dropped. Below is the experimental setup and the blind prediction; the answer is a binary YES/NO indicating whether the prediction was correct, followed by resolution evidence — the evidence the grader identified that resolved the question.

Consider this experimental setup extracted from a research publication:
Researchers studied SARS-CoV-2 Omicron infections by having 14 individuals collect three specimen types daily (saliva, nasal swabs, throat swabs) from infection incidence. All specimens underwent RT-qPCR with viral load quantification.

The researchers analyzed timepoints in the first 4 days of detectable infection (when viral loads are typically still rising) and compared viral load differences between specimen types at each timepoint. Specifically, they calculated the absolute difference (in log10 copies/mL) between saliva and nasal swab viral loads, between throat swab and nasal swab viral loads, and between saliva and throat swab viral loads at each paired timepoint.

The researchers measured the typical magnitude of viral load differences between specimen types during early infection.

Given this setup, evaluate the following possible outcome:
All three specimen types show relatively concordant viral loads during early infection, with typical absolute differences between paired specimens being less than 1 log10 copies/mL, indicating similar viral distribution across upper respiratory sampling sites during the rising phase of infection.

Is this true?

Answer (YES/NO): NO